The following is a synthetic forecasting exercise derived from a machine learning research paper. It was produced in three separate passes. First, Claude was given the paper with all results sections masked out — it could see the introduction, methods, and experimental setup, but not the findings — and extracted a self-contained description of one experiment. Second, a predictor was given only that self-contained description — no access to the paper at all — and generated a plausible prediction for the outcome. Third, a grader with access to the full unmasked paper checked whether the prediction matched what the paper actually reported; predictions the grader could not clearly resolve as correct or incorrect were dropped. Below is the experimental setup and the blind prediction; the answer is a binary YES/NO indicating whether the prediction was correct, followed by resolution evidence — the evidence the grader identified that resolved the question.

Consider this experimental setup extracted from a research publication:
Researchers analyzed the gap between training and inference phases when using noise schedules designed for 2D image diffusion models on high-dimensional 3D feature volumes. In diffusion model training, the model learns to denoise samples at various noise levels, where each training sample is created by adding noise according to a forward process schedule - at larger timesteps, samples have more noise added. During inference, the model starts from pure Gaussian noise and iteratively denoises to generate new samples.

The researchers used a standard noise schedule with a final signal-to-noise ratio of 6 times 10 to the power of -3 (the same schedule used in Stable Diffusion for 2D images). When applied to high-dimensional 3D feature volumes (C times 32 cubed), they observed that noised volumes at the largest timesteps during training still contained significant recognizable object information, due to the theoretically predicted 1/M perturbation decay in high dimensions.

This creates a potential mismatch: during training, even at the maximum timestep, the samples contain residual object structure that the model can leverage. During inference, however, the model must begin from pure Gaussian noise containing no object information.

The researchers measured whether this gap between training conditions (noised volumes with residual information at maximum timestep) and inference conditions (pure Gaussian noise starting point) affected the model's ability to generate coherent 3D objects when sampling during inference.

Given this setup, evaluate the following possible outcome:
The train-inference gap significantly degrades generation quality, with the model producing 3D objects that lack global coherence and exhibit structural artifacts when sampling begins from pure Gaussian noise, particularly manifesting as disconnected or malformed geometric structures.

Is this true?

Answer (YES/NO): NO